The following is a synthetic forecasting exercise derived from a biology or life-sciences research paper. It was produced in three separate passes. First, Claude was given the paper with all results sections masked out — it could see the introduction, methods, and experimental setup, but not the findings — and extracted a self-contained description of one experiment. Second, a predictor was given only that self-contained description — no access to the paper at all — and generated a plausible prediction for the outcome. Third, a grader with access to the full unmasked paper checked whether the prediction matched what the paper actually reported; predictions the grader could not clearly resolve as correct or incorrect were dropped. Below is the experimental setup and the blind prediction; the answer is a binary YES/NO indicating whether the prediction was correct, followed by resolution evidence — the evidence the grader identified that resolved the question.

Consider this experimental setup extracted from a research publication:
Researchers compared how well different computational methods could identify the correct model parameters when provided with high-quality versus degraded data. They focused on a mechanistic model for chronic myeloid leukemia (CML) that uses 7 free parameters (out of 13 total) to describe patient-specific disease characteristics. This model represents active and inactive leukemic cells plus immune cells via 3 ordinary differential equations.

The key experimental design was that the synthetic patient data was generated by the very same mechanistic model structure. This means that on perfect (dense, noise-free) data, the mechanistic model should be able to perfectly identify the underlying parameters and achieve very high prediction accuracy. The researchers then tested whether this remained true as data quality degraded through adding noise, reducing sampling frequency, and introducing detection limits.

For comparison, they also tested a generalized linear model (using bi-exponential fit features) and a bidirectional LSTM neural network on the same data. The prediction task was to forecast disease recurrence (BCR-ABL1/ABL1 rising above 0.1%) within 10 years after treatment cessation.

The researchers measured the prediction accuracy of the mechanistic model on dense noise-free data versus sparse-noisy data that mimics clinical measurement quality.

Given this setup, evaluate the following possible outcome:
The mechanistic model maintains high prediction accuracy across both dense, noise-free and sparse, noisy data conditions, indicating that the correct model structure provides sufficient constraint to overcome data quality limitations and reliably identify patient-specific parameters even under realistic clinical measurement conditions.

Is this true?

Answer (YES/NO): NO